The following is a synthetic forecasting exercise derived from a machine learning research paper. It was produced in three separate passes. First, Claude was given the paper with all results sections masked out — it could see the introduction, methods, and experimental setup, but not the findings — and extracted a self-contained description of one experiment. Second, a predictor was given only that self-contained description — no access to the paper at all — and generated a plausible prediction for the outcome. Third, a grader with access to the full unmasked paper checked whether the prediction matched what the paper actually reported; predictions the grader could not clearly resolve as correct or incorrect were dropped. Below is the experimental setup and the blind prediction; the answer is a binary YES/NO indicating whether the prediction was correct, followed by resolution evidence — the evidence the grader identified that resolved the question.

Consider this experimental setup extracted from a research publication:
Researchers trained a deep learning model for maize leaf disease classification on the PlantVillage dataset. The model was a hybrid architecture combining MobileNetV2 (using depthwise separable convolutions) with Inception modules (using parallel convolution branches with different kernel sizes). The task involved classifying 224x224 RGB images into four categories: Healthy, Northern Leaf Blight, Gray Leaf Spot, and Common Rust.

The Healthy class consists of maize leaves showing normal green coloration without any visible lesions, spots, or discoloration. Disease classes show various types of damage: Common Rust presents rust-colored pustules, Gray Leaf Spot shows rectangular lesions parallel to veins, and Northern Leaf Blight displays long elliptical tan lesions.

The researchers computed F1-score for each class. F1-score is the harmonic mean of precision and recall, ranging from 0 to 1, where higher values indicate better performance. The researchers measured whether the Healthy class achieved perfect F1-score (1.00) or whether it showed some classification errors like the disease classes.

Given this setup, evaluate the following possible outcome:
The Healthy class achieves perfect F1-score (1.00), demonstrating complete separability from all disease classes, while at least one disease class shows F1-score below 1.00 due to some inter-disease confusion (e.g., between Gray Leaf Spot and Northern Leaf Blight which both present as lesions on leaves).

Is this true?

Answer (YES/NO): YES